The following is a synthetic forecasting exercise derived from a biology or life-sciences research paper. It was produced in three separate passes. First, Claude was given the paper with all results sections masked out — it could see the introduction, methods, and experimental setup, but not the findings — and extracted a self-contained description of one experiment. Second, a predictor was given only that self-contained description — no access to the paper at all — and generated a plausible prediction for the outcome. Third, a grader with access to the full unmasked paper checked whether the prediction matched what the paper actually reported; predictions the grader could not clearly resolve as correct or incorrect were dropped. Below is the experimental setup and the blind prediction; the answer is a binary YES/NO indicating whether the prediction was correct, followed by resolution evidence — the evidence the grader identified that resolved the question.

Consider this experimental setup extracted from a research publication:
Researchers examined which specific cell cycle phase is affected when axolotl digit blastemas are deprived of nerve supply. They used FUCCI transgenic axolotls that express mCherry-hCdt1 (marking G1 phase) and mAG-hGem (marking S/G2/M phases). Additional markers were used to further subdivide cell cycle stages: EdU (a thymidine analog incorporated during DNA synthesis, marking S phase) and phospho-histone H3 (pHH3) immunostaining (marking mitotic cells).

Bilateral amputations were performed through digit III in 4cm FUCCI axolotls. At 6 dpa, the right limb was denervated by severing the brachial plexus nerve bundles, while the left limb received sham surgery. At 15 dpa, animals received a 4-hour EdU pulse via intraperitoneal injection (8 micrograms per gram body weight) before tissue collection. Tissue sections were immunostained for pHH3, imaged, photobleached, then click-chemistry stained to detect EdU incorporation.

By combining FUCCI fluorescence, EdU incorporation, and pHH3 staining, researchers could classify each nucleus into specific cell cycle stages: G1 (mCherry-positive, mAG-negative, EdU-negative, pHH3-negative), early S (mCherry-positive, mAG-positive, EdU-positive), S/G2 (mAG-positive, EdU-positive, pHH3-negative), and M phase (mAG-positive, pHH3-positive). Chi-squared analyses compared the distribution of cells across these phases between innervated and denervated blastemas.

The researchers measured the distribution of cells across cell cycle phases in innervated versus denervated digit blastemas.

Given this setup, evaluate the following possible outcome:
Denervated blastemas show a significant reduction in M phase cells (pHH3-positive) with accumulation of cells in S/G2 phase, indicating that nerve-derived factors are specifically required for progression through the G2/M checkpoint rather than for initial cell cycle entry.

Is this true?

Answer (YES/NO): NO